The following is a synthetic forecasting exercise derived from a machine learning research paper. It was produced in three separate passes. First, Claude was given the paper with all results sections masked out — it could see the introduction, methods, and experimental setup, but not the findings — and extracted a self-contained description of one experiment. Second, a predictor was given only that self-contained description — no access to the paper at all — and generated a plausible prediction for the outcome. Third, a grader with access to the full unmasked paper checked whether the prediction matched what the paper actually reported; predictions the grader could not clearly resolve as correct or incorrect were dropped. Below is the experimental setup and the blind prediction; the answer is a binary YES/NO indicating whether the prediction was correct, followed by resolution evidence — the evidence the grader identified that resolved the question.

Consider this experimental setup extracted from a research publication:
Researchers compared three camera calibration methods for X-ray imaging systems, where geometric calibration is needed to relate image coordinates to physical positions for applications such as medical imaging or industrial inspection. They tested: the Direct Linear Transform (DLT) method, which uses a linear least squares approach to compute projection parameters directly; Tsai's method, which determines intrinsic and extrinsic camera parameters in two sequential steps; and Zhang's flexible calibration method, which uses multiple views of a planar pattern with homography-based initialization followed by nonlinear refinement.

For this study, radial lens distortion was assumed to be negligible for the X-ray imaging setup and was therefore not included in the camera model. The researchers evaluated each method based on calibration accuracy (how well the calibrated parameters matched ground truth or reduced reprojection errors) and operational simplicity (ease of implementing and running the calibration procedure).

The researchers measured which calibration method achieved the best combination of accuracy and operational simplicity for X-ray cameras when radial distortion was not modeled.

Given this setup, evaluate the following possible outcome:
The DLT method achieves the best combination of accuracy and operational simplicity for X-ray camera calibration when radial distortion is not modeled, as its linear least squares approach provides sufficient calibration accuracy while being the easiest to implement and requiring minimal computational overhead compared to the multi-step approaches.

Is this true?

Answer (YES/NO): YES